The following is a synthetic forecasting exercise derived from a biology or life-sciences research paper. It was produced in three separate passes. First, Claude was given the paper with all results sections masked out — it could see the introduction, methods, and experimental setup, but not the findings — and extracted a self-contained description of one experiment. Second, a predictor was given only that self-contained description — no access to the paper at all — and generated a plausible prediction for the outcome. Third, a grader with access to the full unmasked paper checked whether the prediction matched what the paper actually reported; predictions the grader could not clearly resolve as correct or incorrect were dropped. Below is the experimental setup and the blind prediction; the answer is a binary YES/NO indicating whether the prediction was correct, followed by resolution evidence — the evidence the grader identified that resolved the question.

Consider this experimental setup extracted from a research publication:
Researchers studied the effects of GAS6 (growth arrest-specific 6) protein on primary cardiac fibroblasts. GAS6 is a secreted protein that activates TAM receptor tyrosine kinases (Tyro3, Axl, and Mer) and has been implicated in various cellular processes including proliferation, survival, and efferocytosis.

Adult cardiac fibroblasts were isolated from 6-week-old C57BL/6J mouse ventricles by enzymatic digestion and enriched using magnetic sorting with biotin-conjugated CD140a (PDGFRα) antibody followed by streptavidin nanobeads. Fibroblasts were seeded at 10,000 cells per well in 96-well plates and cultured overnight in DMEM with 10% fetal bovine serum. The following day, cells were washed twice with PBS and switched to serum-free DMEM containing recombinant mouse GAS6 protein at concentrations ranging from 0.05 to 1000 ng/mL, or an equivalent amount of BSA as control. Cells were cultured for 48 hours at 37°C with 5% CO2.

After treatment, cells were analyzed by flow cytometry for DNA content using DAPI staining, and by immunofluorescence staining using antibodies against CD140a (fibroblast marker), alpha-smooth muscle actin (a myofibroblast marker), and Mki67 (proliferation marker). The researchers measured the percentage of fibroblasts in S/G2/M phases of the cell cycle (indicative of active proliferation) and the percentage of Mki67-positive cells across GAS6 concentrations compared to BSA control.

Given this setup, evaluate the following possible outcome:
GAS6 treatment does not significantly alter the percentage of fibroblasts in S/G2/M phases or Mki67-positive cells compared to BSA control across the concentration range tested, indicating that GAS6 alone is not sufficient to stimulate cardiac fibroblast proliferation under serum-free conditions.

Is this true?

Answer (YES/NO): NO